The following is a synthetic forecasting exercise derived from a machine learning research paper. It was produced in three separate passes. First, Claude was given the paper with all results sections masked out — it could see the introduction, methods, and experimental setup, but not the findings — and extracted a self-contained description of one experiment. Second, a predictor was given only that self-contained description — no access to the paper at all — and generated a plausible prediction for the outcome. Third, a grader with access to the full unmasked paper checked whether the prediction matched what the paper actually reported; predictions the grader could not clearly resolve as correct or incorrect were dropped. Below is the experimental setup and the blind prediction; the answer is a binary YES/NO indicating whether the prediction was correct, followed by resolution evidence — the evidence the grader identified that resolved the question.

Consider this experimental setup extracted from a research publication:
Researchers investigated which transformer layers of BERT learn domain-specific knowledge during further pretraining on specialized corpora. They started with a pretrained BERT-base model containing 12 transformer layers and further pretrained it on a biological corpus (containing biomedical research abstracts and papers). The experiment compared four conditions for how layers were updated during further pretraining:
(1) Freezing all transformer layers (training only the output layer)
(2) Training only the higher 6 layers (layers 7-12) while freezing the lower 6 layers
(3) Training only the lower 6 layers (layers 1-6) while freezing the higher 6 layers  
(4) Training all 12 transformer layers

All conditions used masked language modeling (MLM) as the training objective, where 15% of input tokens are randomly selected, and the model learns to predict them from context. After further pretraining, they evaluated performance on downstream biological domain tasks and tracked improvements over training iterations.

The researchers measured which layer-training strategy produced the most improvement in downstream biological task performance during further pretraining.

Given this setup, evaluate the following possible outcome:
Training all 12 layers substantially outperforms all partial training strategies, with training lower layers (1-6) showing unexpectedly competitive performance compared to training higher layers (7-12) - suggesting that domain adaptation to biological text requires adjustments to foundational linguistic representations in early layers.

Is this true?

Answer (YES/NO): NO